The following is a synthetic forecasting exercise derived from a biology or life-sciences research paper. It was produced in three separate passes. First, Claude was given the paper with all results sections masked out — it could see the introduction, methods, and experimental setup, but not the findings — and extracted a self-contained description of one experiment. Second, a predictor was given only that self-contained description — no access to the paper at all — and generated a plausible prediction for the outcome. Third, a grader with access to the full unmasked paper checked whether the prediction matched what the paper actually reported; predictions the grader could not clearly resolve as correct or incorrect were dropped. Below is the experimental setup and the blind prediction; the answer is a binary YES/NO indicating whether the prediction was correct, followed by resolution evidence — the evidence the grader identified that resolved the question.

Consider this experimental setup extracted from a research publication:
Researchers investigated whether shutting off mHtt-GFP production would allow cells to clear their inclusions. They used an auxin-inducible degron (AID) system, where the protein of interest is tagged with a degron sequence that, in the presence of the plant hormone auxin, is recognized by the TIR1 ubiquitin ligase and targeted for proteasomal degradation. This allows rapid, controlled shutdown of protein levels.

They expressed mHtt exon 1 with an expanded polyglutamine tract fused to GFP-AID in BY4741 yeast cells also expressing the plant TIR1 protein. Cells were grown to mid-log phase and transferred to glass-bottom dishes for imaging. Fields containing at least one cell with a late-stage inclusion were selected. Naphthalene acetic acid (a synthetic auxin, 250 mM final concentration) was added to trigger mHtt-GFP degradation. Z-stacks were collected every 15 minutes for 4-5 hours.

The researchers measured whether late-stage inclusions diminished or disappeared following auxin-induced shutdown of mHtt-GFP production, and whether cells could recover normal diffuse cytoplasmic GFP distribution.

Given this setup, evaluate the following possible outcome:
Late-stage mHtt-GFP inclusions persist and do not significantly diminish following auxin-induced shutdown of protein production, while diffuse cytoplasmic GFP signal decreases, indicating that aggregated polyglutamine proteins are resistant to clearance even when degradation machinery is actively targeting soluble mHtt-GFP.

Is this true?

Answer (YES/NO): YES